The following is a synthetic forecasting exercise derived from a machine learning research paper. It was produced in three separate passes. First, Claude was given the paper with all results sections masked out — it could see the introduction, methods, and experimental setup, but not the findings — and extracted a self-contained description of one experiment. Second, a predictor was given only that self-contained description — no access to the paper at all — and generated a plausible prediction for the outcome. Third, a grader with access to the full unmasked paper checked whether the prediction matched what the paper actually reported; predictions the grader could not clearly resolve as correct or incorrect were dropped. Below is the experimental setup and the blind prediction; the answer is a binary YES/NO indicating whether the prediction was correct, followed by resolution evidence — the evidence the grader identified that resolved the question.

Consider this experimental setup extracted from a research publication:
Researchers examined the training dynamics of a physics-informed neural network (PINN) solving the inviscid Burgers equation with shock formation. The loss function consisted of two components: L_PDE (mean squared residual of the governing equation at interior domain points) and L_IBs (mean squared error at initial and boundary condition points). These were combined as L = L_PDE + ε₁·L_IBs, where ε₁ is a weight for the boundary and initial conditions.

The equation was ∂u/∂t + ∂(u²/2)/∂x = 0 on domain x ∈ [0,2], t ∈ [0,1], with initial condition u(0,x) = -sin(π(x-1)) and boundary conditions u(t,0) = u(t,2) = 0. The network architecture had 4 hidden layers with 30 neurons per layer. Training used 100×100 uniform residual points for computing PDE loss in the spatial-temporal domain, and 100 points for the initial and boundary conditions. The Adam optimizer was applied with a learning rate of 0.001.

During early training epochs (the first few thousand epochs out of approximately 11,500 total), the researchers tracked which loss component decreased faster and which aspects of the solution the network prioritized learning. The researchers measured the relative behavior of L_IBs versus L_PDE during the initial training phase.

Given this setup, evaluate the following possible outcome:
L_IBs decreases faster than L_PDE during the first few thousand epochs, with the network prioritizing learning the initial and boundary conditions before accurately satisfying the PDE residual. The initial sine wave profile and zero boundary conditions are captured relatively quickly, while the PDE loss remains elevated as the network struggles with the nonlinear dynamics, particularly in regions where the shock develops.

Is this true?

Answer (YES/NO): YES